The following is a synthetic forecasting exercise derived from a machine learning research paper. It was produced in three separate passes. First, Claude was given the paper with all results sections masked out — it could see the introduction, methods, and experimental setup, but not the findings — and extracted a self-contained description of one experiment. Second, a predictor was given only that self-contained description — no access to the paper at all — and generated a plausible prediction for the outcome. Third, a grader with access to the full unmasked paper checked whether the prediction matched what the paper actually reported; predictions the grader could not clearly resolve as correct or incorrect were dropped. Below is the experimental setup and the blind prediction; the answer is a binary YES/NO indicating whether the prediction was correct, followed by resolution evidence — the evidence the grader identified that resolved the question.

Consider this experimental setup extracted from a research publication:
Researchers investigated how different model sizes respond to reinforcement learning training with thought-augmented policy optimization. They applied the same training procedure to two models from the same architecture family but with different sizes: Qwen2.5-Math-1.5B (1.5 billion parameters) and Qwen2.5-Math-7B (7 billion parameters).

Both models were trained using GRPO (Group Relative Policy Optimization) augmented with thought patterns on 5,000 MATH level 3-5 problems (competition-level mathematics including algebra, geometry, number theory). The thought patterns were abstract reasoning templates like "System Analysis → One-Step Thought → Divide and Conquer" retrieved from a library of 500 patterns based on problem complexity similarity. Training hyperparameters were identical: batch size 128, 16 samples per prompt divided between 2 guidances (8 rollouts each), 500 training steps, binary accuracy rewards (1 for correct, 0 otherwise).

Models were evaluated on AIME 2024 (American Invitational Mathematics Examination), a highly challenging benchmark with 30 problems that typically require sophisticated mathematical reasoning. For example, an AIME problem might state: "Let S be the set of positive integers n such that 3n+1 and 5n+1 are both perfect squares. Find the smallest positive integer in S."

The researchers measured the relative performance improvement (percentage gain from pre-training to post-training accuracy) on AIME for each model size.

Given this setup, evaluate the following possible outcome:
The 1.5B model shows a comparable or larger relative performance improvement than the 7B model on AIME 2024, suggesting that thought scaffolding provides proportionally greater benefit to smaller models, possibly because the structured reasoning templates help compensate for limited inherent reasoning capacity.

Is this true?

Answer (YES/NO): NO